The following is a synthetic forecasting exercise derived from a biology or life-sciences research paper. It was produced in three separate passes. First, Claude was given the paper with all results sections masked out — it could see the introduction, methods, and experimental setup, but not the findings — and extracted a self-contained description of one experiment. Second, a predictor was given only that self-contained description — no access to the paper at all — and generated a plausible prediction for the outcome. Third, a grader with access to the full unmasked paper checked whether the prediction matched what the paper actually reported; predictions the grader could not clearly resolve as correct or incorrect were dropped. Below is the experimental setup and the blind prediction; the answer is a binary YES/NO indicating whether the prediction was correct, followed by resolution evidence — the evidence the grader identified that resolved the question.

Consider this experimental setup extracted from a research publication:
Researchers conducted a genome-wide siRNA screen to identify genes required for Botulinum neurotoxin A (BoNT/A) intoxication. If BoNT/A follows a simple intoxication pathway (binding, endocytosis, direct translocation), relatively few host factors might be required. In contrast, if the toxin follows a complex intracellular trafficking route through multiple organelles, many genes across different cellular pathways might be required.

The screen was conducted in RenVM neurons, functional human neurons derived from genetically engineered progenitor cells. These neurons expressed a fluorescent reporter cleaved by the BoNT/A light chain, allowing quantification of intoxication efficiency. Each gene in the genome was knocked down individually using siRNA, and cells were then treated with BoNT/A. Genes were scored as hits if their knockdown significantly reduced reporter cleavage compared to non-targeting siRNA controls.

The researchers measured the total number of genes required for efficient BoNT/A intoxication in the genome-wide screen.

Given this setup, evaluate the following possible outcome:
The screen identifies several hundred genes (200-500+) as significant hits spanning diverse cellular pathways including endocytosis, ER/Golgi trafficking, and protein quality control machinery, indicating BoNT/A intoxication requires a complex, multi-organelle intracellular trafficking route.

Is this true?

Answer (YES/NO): YES